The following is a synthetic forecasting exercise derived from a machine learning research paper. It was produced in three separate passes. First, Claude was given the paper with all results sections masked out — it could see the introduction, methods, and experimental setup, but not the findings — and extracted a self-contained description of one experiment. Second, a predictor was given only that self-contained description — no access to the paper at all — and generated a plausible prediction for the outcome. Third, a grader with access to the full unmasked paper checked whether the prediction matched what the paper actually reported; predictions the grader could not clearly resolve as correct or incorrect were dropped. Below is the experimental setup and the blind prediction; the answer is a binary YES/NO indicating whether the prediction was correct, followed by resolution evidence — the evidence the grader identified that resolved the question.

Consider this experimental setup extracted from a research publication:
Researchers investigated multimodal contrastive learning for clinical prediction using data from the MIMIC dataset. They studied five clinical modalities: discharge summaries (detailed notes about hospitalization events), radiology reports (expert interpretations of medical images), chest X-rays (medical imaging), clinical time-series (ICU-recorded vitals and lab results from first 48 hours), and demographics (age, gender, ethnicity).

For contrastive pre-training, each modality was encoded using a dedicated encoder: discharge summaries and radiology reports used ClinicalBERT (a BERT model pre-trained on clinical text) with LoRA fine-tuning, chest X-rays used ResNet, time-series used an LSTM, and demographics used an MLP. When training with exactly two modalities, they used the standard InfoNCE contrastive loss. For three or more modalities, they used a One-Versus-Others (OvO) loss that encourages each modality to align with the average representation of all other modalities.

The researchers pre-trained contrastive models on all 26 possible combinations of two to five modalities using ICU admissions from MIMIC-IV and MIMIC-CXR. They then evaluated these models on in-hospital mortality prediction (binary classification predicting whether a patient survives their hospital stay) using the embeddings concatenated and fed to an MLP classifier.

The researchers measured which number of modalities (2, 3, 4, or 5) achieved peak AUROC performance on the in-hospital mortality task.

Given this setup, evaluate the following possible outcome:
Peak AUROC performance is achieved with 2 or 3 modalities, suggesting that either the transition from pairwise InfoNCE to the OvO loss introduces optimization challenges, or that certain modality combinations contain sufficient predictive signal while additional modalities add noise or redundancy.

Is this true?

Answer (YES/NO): YES